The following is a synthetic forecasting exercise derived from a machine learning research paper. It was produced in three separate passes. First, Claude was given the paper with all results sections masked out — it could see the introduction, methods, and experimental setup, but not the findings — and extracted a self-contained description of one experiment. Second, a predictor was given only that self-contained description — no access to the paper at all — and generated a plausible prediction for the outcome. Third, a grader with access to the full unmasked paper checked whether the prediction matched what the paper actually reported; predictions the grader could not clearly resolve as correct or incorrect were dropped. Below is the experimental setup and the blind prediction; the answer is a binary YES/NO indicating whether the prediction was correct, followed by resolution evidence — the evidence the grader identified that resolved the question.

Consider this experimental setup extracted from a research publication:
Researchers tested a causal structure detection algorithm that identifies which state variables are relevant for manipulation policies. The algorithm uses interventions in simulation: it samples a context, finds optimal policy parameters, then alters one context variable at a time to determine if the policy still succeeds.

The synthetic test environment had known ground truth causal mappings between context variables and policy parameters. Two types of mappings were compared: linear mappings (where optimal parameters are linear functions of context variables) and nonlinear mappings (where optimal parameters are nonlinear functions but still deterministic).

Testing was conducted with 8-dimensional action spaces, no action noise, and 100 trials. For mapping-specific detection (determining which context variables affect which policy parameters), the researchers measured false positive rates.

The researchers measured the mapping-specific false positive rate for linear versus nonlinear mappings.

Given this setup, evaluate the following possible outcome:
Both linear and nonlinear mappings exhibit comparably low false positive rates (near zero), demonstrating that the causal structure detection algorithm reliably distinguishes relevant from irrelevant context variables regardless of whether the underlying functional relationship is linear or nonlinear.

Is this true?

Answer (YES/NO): NO